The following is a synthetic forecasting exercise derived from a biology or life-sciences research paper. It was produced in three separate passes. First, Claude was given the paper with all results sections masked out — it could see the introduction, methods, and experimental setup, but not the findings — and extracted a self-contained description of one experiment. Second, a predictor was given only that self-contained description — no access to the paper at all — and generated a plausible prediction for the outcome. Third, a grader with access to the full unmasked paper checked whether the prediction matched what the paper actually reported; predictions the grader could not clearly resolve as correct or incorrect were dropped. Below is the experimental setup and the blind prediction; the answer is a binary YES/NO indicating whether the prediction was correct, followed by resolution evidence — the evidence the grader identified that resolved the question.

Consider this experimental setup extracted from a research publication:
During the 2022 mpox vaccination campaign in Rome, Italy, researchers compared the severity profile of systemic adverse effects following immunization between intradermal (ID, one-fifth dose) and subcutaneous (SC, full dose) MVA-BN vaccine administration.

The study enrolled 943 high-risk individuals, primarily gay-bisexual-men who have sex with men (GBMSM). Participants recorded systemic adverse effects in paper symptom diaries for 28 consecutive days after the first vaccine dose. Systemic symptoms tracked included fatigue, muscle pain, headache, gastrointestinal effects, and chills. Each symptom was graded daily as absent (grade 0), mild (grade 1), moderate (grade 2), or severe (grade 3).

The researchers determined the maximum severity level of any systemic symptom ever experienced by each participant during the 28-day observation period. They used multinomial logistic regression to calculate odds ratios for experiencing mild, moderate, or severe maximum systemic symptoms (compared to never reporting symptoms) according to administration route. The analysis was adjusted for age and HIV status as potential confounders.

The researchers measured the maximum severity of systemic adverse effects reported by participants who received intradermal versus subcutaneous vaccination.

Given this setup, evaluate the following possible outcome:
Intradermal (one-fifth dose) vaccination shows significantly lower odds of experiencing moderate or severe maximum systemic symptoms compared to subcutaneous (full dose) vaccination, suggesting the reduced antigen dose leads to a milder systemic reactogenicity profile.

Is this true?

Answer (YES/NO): NO